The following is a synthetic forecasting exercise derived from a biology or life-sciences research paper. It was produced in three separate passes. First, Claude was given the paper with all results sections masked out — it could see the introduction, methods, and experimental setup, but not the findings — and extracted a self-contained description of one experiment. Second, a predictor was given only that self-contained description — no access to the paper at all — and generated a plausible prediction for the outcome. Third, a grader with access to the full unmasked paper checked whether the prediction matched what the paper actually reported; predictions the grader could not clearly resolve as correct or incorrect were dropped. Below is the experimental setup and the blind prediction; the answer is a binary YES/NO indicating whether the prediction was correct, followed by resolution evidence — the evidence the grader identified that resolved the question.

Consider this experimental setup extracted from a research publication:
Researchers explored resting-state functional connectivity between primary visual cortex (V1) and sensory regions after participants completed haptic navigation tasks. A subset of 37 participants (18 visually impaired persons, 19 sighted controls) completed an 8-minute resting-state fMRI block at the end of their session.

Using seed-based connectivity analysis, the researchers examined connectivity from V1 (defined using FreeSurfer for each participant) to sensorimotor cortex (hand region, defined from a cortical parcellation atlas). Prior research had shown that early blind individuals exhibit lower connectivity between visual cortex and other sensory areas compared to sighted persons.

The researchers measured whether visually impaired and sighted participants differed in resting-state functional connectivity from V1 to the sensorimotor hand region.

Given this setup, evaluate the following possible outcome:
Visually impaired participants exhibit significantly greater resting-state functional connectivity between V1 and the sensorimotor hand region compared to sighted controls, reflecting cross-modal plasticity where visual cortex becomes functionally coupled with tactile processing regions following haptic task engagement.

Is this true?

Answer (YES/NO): NO